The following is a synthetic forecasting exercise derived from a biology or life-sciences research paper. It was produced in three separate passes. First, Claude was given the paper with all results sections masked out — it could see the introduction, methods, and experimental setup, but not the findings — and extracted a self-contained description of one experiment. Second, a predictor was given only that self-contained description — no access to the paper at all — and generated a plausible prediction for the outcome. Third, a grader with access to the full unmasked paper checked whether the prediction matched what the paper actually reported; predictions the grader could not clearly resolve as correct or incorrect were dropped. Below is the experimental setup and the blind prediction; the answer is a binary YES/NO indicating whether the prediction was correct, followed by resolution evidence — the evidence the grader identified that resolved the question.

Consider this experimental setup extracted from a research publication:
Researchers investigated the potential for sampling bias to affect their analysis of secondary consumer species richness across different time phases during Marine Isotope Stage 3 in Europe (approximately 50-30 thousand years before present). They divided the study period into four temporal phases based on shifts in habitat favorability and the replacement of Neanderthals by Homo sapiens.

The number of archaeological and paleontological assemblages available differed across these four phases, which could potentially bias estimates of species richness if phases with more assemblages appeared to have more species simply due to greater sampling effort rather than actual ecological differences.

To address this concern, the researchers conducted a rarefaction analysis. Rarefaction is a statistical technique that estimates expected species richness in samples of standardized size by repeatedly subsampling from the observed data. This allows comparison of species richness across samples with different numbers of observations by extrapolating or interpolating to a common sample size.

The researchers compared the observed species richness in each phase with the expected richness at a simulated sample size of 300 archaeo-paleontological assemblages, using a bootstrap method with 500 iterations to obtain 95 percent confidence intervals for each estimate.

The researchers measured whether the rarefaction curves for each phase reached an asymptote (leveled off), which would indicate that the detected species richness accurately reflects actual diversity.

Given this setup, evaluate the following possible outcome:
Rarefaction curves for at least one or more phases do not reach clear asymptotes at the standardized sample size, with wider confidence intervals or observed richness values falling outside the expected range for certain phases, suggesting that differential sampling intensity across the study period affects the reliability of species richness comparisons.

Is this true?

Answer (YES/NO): NO